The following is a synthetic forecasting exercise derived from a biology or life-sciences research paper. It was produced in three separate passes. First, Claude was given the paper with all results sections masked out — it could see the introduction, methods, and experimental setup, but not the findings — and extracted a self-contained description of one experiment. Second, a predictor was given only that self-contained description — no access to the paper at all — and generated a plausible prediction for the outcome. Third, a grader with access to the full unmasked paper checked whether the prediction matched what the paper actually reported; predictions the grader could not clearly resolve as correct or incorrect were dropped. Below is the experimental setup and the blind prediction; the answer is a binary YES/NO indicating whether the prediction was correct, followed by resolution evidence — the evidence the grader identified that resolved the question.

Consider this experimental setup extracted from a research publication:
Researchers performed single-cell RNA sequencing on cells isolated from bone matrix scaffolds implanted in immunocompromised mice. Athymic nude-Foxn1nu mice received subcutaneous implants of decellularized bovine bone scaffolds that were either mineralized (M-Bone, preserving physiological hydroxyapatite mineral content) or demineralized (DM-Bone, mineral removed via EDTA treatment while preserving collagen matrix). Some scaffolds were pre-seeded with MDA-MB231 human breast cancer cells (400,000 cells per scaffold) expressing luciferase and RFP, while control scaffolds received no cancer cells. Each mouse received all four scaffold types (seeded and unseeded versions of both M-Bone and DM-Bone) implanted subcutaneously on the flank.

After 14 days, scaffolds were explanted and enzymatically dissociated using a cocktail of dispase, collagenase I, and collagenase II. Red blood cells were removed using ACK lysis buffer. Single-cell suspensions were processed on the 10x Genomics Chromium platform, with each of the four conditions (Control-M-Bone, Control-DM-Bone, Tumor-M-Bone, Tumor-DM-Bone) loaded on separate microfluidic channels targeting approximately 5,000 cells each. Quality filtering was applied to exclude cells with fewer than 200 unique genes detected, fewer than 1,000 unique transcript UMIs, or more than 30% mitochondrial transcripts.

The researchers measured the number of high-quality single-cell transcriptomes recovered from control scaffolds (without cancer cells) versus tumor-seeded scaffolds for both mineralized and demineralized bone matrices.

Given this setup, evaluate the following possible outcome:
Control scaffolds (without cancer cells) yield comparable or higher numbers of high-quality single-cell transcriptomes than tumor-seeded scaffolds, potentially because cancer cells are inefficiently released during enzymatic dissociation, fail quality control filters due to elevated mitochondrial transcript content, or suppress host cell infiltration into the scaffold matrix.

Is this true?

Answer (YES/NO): YES